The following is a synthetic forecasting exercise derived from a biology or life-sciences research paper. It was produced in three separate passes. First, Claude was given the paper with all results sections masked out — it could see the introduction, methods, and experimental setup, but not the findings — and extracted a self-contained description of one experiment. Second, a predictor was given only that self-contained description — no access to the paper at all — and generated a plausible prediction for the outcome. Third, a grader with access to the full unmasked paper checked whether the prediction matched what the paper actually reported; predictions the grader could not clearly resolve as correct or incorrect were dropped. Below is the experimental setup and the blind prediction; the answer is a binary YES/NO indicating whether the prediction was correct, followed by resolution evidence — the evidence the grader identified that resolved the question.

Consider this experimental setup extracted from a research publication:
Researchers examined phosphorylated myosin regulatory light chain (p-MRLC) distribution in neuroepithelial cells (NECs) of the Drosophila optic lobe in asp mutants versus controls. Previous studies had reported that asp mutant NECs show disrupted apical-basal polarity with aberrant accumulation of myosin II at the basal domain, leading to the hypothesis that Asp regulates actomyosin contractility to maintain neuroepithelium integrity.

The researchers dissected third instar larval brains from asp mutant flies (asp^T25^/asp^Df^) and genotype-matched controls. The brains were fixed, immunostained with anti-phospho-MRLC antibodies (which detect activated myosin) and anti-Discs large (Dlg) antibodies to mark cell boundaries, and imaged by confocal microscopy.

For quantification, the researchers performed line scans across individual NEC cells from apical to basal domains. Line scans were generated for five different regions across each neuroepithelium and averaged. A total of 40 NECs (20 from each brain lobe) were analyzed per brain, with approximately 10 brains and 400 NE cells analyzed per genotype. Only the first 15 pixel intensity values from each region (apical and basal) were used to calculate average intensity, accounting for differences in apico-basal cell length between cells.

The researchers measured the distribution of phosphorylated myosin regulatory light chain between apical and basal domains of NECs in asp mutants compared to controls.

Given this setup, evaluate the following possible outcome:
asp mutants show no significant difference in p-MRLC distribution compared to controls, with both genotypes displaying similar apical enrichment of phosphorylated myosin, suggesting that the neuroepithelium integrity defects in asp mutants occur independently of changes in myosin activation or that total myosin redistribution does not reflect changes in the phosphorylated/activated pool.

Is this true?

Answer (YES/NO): NO